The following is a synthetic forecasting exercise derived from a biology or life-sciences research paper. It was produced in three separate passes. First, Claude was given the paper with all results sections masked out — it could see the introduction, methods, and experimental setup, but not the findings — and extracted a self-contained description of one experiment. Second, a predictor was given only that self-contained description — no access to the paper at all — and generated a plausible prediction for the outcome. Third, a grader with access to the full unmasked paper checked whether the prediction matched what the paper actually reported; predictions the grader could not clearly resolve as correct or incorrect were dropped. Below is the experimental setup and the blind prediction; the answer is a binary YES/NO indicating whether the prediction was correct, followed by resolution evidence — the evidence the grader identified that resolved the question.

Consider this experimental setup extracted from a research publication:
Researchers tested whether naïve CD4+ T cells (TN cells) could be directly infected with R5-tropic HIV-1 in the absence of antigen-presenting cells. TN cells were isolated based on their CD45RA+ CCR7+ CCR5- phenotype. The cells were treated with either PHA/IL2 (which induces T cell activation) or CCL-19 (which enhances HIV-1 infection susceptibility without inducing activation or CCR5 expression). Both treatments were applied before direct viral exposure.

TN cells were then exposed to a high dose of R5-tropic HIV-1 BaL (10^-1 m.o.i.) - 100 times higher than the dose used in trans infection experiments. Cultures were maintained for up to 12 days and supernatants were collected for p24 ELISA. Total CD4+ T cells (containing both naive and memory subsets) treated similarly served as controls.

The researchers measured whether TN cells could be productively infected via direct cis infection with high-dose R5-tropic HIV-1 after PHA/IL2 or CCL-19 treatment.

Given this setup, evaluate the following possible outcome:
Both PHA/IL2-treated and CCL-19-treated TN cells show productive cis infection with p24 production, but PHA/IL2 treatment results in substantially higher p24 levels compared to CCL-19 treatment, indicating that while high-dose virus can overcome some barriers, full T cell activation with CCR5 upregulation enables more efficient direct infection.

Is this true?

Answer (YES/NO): NO